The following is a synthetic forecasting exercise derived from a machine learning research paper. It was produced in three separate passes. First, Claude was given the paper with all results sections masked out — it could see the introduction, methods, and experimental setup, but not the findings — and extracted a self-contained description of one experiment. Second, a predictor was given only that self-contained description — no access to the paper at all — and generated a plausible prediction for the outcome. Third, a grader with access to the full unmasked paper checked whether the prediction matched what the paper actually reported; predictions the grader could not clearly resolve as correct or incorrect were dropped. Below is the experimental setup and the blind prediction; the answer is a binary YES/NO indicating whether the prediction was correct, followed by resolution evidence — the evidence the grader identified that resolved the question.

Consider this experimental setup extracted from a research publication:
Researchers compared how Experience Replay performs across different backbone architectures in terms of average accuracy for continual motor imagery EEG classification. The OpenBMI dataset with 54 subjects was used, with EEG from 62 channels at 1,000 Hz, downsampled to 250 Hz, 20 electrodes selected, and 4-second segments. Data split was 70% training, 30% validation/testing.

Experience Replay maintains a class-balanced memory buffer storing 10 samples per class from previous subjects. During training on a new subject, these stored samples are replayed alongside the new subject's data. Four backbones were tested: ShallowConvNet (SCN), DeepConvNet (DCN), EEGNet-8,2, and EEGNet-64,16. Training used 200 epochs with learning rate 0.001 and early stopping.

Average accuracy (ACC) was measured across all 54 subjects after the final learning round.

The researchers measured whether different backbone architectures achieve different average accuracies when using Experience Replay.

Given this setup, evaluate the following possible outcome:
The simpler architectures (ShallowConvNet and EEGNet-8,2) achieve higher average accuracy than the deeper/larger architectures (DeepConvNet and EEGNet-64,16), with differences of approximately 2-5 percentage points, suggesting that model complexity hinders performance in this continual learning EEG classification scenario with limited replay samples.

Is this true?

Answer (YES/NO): NO